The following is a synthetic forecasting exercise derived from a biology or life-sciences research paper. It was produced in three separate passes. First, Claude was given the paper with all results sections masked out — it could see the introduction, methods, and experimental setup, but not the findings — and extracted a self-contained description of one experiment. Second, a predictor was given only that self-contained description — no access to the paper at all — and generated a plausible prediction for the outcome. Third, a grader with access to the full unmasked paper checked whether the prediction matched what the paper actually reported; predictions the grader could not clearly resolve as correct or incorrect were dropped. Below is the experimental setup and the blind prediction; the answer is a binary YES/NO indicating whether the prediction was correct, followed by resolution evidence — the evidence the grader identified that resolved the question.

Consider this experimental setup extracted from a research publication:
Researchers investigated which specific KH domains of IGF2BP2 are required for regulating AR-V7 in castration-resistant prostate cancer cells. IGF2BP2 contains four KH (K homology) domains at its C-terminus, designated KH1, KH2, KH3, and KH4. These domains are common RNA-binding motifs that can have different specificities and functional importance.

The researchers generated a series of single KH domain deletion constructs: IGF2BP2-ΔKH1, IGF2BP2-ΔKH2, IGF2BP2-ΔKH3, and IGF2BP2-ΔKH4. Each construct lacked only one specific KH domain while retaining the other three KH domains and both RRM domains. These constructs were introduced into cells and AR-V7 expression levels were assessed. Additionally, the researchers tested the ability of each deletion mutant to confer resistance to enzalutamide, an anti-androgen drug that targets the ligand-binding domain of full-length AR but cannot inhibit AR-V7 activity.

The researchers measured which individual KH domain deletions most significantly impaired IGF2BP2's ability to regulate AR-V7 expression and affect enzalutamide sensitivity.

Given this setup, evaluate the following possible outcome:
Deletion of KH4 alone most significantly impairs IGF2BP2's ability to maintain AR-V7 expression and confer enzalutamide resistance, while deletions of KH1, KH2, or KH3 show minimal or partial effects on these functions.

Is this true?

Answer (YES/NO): NO